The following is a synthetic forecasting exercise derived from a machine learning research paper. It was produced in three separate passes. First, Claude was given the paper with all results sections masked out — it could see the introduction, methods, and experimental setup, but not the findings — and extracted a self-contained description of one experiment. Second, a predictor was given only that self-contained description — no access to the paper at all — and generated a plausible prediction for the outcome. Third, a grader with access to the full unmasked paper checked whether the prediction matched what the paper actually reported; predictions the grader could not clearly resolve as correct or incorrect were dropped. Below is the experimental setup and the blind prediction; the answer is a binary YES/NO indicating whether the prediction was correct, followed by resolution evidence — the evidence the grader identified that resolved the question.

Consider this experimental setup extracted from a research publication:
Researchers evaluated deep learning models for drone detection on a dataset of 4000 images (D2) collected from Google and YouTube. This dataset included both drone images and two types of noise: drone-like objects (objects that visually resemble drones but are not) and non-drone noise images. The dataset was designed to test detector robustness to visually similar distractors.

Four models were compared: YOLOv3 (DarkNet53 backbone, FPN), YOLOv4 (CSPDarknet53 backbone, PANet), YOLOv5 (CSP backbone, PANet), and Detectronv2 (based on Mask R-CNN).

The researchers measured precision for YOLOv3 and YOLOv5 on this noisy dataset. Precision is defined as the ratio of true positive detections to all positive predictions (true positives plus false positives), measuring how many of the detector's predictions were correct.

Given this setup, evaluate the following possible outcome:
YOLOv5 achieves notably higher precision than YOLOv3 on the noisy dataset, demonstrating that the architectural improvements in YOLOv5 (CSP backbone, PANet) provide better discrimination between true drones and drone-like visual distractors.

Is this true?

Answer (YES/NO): NO